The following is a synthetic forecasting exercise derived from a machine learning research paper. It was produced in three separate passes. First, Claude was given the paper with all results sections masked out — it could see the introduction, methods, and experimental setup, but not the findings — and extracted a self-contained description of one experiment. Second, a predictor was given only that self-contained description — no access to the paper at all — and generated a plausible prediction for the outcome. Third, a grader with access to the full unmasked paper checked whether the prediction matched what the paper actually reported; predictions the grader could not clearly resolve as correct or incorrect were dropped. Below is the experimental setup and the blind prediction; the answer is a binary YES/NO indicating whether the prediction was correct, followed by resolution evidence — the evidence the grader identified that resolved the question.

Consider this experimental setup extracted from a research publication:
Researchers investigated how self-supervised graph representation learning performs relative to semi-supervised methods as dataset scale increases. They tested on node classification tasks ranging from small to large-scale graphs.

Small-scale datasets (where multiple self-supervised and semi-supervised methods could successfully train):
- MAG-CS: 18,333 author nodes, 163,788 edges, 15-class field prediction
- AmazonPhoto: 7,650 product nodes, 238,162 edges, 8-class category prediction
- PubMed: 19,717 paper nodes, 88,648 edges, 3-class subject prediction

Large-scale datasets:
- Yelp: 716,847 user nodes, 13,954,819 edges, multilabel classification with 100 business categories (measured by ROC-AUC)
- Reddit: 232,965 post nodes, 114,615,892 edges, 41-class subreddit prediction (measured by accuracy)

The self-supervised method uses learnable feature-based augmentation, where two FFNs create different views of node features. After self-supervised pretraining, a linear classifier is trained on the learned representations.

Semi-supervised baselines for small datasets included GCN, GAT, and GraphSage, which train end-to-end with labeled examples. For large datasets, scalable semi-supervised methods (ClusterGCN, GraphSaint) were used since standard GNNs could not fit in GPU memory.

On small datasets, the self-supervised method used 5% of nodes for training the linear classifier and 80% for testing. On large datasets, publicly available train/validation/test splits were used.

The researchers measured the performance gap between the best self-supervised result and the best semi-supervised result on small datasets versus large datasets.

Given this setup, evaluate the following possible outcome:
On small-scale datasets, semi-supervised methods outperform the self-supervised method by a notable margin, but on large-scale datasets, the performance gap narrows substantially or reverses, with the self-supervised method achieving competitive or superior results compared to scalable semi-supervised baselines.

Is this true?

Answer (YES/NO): NO